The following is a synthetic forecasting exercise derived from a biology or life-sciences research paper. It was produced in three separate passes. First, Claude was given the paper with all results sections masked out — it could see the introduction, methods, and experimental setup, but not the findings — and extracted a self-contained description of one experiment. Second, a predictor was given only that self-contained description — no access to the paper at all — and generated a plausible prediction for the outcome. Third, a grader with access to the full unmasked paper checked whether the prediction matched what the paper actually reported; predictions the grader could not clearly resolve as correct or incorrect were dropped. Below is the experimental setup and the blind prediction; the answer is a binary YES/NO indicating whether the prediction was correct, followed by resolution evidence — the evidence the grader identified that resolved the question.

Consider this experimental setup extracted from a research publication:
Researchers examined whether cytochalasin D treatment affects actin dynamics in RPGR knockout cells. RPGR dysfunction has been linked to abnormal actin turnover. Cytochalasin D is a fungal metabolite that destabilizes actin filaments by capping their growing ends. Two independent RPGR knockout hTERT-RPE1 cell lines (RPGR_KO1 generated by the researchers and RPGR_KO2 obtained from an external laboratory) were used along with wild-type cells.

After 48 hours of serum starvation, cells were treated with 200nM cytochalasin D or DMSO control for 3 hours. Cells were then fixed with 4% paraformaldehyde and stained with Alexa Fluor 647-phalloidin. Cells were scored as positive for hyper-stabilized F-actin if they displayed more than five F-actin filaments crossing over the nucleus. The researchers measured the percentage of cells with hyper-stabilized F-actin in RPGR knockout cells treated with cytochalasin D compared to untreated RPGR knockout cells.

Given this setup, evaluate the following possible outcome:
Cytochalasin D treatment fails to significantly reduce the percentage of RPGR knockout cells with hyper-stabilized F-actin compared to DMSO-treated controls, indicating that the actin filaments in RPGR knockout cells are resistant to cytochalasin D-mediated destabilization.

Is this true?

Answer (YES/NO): NO